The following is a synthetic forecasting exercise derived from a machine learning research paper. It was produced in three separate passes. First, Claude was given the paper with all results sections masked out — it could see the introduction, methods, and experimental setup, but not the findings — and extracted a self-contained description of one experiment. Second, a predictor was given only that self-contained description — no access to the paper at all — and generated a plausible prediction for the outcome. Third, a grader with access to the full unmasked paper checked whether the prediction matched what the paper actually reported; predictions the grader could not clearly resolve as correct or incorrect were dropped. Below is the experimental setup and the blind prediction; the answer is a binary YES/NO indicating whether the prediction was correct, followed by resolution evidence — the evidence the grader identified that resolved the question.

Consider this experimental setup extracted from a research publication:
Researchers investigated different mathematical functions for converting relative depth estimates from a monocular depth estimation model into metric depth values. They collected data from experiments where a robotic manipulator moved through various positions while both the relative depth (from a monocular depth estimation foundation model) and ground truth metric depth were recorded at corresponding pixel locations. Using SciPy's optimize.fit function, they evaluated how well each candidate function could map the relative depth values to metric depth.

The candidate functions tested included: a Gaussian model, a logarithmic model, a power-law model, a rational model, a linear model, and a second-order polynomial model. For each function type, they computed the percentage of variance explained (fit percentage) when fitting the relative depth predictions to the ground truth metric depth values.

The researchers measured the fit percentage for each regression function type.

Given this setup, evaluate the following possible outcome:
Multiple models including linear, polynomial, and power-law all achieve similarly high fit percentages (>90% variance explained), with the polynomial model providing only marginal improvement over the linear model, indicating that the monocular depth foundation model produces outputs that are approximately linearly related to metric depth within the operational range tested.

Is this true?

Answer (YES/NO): NO